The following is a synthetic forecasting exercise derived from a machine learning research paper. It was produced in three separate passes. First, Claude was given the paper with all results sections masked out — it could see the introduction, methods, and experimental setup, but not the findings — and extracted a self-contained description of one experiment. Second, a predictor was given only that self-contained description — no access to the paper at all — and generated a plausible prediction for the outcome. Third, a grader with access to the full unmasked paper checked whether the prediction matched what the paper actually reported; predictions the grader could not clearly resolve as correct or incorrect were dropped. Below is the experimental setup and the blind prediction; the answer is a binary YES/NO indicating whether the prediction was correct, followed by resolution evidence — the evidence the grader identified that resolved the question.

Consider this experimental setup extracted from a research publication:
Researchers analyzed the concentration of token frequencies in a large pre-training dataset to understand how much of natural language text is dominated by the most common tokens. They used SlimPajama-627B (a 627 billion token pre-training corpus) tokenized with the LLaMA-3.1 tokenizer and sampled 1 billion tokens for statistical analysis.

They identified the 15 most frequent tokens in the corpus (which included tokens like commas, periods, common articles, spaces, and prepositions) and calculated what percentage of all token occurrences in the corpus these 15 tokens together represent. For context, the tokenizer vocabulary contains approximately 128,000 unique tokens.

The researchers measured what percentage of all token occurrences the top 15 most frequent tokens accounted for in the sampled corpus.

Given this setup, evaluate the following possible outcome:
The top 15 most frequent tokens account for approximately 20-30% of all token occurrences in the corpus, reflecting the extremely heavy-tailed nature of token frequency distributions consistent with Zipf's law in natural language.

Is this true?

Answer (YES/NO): YES